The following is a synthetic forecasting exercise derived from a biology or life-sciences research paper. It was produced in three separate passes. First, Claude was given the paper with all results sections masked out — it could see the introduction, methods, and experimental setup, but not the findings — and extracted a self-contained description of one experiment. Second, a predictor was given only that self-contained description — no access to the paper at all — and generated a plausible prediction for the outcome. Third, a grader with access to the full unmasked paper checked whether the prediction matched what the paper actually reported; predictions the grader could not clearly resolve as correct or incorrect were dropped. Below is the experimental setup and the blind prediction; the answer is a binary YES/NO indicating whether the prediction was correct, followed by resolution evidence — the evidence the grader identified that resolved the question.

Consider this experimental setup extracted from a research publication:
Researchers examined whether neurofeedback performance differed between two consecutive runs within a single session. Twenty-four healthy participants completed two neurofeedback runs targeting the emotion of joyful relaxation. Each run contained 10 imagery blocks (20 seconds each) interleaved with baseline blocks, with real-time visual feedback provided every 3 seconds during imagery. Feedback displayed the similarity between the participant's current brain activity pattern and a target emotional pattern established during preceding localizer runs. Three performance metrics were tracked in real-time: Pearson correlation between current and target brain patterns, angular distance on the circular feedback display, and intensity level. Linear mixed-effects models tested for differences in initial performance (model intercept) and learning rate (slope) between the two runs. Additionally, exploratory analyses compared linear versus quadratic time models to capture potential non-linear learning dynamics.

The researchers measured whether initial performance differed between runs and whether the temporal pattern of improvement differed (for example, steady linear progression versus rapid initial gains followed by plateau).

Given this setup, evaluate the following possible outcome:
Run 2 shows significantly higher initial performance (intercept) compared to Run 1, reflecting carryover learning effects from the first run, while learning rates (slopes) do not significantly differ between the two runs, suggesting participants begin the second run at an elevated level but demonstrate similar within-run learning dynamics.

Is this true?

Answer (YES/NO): YES